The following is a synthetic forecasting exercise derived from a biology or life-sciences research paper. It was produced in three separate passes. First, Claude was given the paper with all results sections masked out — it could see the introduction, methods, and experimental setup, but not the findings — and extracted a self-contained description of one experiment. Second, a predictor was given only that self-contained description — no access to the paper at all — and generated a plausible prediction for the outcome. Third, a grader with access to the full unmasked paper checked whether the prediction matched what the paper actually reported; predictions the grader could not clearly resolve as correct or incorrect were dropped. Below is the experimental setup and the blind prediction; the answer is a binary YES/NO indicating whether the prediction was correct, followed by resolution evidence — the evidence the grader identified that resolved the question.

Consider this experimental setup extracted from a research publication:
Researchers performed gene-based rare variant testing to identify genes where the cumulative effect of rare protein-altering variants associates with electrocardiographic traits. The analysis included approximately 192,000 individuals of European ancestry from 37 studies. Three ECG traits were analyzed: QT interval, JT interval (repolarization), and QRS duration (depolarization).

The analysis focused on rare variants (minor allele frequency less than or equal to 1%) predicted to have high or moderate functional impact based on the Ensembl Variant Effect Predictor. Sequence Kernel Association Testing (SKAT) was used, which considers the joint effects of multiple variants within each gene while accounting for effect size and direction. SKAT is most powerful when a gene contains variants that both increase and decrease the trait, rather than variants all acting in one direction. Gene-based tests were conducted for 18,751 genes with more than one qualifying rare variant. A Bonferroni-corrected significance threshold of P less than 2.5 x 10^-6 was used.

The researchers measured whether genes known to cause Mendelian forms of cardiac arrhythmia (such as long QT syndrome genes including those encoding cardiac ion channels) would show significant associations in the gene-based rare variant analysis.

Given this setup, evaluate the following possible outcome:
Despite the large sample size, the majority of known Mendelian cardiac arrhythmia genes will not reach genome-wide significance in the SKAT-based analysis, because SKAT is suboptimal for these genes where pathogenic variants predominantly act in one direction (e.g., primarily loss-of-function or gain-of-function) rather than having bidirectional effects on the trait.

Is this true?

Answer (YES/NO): YES